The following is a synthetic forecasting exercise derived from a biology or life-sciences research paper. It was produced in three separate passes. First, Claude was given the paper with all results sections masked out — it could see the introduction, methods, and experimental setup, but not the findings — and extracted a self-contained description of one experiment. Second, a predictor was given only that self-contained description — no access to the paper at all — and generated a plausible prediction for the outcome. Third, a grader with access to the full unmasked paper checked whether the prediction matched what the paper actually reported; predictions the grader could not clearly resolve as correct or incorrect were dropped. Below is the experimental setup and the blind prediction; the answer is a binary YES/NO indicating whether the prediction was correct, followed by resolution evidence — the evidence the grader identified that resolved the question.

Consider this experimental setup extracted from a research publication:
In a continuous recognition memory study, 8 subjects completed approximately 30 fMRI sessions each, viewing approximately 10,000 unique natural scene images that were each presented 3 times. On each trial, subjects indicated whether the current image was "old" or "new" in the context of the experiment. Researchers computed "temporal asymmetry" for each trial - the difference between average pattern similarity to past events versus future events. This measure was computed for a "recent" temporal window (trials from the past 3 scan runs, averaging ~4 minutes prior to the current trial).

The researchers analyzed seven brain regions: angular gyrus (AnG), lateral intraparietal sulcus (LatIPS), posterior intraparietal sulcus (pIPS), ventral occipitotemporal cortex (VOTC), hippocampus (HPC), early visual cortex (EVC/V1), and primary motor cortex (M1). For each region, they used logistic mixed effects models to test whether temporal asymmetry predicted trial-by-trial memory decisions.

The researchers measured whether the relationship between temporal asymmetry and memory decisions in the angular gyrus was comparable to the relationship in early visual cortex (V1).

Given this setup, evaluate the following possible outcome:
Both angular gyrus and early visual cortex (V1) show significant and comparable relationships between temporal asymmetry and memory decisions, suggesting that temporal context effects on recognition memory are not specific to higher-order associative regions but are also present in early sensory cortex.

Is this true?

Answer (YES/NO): NO